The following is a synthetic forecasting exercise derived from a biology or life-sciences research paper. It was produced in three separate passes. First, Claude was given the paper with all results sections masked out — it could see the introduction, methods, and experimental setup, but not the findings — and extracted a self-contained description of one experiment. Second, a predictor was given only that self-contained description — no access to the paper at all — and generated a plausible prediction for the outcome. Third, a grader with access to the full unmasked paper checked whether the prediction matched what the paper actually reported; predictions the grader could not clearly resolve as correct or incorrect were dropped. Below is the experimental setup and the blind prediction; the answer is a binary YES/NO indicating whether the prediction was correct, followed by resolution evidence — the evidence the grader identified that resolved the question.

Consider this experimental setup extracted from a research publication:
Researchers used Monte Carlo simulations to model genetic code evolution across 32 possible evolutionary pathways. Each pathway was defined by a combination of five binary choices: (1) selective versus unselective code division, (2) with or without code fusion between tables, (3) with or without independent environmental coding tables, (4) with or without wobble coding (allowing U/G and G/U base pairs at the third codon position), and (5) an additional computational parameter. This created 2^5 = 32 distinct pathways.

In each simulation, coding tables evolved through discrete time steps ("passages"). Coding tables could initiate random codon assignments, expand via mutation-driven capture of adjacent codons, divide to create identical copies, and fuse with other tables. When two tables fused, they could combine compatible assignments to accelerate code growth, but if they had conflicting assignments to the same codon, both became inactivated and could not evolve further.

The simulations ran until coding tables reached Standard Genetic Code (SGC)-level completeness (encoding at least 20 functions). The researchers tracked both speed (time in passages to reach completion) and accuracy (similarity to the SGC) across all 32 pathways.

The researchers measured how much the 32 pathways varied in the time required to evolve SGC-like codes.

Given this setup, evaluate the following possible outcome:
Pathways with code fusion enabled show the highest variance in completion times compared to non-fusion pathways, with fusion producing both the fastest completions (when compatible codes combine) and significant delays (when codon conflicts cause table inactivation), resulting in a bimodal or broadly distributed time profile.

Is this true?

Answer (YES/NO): NO